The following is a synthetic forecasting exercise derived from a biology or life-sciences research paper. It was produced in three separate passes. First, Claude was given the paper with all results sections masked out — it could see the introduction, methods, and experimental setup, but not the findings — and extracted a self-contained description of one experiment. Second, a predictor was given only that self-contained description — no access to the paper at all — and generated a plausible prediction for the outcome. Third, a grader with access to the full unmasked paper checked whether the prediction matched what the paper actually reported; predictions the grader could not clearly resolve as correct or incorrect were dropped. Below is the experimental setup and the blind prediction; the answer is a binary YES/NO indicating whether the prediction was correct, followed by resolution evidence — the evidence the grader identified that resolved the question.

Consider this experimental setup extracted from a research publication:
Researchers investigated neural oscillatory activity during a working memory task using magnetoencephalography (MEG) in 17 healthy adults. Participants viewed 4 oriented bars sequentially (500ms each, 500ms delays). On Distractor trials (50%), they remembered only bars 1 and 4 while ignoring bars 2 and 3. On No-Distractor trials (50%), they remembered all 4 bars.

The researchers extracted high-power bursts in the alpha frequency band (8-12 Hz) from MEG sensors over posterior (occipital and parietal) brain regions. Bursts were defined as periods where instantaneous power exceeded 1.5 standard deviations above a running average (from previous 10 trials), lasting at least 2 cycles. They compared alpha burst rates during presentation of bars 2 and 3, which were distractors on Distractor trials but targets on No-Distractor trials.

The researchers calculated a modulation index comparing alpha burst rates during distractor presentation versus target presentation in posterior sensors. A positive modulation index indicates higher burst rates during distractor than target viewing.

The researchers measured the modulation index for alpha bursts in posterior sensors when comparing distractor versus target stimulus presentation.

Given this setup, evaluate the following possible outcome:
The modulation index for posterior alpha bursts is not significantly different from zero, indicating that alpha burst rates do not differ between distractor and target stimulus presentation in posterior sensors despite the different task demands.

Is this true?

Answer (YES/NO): NO